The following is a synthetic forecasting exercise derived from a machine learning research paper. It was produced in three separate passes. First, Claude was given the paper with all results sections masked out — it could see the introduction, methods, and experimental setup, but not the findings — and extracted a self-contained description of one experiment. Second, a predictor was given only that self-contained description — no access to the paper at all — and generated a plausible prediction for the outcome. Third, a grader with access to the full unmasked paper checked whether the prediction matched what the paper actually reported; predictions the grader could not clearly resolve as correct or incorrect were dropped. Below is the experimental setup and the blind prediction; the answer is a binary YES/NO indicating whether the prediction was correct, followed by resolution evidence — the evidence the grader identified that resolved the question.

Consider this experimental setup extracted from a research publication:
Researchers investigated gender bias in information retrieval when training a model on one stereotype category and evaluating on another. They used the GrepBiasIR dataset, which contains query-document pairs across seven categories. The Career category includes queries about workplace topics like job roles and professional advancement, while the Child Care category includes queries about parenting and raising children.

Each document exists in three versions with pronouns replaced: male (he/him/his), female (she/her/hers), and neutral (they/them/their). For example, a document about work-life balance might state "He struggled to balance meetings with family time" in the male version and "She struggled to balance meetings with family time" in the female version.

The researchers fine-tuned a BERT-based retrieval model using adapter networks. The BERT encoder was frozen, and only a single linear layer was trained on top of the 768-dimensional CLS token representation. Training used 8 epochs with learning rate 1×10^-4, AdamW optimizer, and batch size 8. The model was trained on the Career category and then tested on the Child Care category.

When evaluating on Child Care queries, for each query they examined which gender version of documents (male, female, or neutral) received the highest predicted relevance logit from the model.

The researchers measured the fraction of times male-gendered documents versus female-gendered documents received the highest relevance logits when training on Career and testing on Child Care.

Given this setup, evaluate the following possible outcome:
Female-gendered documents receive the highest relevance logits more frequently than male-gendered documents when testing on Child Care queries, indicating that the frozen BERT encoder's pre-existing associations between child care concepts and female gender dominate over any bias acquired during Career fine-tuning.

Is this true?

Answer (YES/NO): NO